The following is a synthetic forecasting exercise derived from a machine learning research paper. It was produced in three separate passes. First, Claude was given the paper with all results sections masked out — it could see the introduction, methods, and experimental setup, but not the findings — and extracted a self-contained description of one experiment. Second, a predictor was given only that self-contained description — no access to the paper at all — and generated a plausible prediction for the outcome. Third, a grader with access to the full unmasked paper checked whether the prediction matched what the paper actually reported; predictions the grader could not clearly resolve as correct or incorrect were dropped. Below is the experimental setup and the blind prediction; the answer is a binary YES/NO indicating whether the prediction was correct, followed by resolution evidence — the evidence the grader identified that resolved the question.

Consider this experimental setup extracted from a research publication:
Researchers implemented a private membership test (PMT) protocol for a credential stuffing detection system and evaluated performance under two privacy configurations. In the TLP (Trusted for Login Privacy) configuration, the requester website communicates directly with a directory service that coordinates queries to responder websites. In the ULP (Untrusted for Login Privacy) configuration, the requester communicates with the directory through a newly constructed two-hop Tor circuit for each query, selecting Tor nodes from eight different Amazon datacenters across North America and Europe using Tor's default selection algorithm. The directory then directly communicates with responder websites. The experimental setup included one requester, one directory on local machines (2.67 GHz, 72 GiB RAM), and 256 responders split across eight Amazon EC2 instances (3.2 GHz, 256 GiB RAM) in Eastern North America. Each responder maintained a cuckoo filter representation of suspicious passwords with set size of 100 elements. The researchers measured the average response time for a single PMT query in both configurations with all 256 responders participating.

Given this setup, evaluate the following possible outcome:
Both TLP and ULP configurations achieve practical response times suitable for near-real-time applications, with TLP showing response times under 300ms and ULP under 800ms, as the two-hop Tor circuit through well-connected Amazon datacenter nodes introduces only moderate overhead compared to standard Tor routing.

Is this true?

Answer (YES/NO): NO